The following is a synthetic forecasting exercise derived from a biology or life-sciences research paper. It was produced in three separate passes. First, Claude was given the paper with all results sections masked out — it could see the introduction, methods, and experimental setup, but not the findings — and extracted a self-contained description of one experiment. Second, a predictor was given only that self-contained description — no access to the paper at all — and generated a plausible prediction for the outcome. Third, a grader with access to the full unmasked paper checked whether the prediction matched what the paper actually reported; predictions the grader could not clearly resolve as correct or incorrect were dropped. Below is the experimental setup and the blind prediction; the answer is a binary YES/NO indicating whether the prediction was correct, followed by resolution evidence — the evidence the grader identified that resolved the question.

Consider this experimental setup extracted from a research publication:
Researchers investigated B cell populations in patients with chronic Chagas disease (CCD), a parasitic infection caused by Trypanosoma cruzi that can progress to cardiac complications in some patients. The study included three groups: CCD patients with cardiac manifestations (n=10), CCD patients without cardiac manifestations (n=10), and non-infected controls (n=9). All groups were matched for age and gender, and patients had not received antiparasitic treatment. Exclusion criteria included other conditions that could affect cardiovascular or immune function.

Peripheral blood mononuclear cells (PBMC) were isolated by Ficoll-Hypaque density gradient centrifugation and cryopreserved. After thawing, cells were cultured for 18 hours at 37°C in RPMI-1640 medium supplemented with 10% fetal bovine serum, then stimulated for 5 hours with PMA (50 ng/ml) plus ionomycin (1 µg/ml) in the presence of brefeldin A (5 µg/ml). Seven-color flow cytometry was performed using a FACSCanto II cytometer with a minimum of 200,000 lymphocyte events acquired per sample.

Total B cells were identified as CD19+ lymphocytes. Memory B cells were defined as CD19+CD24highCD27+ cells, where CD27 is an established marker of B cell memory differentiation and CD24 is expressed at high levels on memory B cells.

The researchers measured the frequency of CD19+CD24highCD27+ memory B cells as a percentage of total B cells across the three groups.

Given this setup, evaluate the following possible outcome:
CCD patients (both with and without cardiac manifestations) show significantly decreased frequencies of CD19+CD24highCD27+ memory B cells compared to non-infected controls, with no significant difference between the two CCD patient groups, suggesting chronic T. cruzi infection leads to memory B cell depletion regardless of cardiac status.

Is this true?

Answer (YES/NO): NO